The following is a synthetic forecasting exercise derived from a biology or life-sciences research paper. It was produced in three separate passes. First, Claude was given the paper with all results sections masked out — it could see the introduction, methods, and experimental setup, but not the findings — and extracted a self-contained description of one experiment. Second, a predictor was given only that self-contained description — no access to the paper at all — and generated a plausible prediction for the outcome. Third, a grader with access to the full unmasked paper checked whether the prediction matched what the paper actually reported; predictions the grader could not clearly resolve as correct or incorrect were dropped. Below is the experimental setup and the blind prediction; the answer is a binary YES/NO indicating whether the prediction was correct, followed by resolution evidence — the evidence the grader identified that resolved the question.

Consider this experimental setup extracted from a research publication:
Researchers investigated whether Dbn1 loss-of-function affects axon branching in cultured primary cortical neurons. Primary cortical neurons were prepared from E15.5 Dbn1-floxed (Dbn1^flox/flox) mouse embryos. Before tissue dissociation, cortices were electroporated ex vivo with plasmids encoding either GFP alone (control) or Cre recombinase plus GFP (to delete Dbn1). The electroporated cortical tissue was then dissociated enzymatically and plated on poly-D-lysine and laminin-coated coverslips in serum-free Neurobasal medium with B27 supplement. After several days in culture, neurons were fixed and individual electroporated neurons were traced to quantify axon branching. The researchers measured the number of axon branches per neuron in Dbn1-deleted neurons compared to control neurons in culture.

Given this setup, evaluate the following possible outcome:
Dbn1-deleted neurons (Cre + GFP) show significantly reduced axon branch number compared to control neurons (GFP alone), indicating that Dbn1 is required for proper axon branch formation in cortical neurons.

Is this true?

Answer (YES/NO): NO